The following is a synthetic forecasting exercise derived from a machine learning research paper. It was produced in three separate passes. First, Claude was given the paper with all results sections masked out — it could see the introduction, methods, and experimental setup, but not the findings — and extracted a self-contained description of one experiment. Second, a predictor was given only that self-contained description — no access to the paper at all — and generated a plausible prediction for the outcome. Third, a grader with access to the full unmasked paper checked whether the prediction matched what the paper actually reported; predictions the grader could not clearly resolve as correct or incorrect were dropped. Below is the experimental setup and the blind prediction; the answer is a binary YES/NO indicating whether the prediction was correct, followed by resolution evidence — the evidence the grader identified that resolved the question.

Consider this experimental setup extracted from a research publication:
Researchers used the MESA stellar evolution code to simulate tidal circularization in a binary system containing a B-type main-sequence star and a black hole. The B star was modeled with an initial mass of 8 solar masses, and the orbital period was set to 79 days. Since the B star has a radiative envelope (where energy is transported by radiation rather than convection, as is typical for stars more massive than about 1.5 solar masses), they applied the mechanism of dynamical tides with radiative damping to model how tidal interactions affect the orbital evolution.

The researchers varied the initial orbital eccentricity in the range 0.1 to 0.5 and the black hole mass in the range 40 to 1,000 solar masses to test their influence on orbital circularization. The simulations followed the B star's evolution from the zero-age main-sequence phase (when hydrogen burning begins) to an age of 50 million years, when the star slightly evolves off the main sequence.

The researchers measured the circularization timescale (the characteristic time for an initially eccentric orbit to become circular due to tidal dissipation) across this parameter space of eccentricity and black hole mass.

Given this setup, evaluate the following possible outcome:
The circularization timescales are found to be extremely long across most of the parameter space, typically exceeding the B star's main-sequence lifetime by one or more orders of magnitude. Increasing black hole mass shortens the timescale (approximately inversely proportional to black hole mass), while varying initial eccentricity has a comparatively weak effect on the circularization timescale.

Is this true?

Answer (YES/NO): NO